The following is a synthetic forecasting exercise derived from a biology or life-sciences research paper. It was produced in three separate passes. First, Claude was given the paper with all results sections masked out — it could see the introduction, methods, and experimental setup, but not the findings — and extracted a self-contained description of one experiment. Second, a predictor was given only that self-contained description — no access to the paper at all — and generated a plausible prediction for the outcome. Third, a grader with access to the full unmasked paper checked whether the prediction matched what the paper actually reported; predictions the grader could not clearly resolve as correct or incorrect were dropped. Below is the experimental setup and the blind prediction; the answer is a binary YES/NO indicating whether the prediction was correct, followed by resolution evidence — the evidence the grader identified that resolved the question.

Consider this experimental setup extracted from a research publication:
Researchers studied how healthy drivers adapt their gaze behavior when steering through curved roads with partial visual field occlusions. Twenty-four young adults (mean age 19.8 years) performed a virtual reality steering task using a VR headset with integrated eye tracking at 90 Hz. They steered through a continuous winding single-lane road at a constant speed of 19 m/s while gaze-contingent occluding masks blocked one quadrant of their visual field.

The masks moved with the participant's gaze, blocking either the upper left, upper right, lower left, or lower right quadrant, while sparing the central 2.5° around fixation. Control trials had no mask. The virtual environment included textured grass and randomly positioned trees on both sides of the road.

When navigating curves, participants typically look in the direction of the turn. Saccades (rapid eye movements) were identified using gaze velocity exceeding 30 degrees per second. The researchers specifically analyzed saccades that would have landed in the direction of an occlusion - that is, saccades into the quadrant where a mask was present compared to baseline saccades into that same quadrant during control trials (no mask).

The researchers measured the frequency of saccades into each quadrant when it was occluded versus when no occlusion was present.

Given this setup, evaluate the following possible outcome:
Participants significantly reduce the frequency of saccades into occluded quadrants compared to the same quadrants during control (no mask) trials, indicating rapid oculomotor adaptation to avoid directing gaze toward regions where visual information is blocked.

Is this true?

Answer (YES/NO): NO